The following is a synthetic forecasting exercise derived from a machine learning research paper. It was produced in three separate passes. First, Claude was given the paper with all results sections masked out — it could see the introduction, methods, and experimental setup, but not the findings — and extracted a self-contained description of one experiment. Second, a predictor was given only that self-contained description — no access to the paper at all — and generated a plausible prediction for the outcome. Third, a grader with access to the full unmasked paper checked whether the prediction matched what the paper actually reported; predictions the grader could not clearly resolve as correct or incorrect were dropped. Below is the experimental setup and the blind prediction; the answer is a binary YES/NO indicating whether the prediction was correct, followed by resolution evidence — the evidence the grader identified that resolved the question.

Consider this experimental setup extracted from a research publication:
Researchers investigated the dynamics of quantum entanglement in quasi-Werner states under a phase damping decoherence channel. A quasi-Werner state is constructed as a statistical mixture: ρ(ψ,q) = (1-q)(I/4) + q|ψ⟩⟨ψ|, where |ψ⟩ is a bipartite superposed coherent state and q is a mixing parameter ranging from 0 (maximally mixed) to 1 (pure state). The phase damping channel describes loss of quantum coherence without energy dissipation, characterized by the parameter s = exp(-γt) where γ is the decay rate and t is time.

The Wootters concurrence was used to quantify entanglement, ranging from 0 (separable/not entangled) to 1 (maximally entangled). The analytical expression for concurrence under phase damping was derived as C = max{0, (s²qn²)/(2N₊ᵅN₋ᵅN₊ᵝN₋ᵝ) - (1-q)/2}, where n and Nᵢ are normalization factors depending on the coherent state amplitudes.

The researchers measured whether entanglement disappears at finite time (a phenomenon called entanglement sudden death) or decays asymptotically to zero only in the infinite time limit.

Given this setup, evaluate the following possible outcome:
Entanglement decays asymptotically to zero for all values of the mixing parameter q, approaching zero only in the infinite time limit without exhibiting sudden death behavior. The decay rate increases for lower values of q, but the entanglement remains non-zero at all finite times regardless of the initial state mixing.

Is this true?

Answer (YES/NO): NO